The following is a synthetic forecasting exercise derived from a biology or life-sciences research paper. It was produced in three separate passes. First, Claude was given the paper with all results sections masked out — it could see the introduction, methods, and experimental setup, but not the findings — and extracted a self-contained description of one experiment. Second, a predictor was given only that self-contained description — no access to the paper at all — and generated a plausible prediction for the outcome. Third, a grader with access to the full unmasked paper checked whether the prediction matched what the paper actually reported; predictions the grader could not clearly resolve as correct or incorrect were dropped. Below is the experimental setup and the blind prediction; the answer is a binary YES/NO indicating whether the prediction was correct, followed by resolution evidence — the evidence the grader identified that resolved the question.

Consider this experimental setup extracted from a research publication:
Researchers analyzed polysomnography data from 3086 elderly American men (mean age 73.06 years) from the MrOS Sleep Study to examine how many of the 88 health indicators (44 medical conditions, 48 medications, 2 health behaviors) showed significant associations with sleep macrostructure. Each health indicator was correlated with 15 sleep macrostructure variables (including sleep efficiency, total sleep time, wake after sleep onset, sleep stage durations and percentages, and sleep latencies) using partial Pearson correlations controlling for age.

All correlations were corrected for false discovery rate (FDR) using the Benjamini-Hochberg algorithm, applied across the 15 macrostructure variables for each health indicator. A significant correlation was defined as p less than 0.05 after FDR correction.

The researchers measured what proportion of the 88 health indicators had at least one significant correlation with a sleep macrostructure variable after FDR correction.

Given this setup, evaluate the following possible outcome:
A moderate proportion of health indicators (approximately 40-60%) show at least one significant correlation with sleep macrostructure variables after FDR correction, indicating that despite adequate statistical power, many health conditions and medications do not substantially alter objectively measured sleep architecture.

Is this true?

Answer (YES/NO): YES